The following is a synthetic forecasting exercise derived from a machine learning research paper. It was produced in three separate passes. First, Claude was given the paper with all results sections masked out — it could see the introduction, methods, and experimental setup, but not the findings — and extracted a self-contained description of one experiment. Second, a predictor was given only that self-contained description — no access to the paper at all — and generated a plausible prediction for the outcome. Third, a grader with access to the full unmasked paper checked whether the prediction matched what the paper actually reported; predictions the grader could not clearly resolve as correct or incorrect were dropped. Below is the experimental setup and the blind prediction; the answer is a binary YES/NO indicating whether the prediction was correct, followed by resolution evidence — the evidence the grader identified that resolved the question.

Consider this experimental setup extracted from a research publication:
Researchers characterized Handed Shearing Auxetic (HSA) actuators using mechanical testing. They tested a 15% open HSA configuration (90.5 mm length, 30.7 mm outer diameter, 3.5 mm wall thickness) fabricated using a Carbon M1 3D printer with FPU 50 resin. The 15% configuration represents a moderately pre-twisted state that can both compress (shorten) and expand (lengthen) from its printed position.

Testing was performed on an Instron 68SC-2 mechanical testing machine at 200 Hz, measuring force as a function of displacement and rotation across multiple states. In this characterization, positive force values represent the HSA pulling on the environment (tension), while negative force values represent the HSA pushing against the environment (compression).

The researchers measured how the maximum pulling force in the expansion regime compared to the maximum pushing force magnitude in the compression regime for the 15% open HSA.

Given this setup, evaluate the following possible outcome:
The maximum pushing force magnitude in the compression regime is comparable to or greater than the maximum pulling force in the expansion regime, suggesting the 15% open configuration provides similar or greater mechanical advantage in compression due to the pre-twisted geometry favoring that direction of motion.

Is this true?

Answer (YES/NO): NO